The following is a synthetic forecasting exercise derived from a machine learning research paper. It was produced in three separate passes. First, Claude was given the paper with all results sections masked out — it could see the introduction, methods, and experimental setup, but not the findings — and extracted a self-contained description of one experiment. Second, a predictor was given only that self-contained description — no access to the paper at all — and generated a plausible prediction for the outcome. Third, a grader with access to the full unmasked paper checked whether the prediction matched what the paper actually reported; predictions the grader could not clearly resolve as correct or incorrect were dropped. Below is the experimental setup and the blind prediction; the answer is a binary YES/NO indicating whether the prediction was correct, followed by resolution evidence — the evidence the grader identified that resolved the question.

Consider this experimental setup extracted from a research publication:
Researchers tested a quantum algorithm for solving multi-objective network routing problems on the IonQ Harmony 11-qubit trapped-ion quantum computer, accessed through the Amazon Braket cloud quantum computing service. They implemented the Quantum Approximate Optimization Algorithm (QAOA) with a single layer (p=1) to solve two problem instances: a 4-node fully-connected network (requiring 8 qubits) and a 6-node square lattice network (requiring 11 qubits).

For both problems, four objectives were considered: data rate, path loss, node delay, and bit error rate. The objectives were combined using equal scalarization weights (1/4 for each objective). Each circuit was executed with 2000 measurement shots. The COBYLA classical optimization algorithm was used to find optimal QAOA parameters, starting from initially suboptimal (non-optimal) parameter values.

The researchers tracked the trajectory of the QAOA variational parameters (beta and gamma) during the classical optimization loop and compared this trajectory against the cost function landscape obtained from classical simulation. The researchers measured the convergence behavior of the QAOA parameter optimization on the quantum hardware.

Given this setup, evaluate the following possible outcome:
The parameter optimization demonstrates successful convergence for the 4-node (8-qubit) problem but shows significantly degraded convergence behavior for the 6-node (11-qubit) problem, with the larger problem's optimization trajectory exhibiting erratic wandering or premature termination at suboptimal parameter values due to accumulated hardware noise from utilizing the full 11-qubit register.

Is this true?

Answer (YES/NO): NO